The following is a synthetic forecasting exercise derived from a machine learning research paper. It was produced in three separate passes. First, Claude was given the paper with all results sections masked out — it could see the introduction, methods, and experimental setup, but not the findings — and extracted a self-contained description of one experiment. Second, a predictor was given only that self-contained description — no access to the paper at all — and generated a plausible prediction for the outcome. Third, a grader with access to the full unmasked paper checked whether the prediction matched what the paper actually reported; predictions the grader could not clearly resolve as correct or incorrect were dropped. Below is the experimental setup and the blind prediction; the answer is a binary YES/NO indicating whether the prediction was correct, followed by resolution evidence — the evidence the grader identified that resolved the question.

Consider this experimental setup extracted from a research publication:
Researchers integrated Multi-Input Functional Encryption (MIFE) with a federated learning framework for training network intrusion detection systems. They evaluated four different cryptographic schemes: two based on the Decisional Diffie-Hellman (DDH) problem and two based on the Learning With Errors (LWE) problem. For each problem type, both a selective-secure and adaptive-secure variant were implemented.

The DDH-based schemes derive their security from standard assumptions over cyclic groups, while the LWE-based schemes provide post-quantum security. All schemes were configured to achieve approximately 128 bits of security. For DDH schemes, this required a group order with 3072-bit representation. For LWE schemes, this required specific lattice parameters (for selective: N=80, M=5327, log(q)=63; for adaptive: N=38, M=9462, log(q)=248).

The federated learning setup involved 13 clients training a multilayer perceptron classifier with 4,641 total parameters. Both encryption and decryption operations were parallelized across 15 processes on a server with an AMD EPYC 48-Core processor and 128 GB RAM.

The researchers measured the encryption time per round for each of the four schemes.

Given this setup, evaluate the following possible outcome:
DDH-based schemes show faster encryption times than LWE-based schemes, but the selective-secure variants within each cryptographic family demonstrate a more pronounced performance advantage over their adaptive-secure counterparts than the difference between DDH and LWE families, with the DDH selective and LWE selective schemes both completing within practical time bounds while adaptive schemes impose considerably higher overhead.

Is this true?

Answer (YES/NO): NO